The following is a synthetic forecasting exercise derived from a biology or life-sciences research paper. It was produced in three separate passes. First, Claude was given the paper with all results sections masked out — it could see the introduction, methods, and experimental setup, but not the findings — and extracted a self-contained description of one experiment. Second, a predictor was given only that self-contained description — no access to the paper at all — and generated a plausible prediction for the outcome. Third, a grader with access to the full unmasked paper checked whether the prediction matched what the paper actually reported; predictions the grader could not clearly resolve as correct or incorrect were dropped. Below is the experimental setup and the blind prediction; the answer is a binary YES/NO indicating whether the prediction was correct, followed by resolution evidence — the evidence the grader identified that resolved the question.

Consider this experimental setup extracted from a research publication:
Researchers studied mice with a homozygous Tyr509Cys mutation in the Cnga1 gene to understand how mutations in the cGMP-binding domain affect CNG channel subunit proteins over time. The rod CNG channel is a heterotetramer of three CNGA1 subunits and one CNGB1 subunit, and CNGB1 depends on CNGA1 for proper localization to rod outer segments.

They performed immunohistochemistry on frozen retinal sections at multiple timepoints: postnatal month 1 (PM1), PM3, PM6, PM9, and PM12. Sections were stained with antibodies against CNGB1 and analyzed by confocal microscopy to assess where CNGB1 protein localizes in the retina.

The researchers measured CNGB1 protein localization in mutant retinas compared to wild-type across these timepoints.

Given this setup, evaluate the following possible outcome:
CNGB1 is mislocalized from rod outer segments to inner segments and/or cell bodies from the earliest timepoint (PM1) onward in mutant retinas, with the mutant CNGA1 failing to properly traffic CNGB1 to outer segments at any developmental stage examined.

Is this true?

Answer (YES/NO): NO